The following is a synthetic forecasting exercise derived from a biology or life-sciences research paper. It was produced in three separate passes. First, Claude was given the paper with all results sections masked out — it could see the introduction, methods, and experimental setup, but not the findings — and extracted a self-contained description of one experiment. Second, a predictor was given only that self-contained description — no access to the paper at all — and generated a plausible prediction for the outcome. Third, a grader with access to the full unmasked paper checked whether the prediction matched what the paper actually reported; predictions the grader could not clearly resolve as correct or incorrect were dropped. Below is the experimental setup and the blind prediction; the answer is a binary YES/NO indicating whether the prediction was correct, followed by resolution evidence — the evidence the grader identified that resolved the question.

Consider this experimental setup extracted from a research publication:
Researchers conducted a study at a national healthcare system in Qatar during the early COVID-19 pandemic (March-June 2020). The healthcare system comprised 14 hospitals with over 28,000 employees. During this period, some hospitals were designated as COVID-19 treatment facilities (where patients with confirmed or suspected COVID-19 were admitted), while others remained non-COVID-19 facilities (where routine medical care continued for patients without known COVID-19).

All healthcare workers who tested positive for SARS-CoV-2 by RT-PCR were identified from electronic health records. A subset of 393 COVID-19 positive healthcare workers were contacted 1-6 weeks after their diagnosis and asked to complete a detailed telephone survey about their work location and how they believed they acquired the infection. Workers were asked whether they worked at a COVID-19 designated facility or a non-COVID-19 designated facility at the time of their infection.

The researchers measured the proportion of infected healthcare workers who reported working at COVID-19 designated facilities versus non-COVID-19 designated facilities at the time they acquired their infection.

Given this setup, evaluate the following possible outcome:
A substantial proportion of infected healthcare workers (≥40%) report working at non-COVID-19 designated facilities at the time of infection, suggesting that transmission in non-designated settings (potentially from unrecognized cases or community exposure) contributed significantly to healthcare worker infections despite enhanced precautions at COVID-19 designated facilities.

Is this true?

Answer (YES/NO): YES